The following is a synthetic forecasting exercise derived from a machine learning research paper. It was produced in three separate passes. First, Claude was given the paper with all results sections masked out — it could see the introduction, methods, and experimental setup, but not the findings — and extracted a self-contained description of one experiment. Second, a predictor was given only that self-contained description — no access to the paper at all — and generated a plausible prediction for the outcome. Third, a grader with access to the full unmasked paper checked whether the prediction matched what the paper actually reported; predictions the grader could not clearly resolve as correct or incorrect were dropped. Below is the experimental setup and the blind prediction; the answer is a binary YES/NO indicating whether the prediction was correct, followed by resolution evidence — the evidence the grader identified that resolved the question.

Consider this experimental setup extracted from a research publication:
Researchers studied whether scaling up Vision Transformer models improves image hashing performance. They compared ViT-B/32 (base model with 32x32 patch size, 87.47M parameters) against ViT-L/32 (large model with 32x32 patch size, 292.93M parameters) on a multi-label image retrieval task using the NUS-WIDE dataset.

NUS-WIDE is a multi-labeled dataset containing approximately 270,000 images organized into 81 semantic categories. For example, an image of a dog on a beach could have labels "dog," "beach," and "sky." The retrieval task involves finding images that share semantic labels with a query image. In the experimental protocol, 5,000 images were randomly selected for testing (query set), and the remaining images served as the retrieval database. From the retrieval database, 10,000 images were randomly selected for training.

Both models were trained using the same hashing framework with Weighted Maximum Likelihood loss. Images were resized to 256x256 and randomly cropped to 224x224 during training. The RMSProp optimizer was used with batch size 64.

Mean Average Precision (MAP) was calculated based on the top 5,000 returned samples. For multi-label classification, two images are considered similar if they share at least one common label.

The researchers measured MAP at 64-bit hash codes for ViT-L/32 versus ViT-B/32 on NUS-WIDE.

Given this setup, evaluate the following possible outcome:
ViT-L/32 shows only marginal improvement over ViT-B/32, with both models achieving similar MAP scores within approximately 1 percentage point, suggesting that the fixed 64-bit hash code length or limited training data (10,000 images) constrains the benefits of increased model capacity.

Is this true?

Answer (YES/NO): NO